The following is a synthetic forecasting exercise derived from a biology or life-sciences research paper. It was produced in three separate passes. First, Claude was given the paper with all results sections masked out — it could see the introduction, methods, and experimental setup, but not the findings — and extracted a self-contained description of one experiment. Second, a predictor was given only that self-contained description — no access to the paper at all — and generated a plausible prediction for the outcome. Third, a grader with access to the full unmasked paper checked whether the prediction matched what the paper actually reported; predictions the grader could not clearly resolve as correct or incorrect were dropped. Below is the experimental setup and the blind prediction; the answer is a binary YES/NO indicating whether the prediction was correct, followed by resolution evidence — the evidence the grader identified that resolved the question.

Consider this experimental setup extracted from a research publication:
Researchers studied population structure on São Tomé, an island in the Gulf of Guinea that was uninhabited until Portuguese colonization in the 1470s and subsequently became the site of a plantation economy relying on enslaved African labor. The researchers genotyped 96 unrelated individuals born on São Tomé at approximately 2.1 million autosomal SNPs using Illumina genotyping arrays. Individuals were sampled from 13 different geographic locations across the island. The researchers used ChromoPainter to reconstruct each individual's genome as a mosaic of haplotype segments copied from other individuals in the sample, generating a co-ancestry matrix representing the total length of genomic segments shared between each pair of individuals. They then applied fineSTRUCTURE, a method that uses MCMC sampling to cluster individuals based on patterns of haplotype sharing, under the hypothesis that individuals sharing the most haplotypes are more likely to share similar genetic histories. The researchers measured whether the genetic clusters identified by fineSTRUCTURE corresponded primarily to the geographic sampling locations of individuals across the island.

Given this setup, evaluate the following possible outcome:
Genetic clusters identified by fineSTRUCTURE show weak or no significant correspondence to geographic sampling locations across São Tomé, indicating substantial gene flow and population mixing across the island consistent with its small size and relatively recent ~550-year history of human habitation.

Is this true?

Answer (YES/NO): YES